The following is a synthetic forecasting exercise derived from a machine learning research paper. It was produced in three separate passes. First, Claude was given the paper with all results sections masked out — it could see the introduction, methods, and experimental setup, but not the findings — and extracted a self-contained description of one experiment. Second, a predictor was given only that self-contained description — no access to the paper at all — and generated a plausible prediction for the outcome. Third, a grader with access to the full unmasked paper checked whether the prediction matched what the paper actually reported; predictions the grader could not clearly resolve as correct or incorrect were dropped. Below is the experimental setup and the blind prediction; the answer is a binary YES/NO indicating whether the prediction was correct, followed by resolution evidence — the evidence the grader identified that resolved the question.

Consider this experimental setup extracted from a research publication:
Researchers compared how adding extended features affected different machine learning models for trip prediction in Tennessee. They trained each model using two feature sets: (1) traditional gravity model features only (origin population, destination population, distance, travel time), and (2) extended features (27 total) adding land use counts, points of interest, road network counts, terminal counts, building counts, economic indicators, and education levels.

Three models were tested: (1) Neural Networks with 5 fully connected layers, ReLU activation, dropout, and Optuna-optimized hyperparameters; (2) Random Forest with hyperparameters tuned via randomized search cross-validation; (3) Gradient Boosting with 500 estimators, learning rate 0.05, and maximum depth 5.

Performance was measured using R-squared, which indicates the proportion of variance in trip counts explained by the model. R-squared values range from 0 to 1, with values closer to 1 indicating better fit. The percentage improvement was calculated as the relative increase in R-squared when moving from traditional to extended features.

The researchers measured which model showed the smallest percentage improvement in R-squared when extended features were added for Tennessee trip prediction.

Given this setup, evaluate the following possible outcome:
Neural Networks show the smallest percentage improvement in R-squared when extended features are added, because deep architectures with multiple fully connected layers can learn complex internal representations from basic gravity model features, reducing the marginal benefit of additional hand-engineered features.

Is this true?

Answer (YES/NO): NO